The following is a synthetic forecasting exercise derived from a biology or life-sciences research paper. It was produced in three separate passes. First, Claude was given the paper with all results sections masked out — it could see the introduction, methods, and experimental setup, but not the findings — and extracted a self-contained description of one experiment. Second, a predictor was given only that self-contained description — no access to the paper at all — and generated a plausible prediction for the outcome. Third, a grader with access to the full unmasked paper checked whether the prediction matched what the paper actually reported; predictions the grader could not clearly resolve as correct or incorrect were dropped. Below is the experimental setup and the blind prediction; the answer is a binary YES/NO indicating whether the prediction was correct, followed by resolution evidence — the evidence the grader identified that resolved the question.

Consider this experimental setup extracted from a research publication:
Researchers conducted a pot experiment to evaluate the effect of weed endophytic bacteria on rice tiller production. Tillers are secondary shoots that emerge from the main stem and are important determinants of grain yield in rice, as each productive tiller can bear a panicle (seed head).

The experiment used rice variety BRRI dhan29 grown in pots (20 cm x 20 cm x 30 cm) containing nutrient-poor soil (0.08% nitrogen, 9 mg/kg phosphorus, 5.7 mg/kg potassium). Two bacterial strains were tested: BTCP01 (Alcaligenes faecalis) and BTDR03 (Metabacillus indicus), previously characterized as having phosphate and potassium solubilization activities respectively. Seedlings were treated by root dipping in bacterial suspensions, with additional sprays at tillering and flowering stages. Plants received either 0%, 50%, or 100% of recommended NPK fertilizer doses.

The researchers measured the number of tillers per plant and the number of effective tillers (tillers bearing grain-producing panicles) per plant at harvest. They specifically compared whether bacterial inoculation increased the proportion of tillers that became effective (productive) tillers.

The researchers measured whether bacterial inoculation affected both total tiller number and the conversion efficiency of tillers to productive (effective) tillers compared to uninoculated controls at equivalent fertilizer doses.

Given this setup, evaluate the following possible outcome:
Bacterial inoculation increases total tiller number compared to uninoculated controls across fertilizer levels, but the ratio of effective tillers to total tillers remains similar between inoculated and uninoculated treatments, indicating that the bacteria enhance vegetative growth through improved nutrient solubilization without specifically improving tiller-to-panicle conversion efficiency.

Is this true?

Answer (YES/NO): NO